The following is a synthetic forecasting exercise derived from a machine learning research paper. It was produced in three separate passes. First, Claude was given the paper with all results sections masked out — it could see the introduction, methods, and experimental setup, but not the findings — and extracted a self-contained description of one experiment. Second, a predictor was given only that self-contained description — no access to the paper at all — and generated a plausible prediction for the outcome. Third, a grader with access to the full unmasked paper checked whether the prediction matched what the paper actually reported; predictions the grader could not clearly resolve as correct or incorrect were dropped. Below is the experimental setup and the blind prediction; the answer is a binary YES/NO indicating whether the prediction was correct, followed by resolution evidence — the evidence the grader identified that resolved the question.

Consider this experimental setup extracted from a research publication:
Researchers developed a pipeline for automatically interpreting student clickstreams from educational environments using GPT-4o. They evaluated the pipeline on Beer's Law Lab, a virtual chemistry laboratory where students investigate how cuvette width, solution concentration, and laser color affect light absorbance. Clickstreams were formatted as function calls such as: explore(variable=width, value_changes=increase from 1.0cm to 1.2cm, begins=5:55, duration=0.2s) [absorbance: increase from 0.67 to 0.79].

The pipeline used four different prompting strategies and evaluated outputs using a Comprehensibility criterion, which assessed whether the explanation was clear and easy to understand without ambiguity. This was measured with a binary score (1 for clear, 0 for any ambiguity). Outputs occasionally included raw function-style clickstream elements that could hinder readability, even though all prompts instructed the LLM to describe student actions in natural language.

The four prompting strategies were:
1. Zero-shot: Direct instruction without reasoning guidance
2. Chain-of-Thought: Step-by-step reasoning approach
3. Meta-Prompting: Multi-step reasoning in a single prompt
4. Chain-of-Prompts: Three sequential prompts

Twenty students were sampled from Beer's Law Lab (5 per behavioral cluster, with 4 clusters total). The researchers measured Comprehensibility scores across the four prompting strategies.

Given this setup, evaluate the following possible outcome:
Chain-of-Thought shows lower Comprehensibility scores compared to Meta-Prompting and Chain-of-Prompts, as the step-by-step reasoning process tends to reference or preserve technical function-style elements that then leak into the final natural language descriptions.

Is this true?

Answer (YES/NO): YES